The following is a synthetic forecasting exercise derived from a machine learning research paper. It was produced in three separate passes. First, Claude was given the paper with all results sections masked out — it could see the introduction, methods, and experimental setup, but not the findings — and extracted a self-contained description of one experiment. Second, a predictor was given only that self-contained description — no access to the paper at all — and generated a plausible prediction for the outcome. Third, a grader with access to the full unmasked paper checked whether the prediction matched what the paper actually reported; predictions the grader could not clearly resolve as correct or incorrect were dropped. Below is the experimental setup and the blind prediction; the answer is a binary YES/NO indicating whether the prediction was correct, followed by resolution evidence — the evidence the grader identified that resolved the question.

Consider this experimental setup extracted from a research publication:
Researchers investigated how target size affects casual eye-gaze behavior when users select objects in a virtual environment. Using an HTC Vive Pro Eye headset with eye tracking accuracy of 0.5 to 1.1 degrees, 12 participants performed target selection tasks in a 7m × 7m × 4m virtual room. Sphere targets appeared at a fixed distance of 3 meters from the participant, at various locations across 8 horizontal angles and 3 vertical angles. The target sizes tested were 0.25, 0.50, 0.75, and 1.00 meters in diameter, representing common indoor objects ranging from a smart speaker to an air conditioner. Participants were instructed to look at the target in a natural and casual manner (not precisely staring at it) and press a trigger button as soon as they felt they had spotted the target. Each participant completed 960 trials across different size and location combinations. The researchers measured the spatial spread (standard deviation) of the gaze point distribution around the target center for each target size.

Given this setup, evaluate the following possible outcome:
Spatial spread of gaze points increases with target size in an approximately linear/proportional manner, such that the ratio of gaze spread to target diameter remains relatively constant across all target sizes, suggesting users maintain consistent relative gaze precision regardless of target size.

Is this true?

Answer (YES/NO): NO